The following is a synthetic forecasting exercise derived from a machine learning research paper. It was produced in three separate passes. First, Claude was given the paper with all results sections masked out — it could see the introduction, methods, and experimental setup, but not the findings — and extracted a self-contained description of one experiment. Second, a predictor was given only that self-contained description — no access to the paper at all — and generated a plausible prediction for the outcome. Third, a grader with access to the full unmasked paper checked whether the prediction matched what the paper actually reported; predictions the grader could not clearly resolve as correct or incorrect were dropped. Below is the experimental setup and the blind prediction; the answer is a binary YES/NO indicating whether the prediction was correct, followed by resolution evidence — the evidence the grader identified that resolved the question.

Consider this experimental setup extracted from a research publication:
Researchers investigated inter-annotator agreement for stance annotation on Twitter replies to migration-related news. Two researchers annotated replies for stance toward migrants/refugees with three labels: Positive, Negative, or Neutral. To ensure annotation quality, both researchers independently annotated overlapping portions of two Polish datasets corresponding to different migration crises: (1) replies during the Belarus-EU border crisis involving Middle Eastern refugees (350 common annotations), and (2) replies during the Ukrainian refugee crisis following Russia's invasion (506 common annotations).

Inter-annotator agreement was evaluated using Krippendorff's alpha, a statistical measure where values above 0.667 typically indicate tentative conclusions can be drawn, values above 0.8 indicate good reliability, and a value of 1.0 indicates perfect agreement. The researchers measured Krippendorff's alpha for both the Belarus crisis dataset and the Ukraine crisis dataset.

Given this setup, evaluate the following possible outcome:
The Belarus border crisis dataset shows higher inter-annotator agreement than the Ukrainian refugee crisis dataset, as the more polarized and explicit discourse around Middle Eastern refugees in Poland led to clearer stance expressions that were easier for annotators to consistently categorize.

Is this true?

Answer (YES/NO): YES